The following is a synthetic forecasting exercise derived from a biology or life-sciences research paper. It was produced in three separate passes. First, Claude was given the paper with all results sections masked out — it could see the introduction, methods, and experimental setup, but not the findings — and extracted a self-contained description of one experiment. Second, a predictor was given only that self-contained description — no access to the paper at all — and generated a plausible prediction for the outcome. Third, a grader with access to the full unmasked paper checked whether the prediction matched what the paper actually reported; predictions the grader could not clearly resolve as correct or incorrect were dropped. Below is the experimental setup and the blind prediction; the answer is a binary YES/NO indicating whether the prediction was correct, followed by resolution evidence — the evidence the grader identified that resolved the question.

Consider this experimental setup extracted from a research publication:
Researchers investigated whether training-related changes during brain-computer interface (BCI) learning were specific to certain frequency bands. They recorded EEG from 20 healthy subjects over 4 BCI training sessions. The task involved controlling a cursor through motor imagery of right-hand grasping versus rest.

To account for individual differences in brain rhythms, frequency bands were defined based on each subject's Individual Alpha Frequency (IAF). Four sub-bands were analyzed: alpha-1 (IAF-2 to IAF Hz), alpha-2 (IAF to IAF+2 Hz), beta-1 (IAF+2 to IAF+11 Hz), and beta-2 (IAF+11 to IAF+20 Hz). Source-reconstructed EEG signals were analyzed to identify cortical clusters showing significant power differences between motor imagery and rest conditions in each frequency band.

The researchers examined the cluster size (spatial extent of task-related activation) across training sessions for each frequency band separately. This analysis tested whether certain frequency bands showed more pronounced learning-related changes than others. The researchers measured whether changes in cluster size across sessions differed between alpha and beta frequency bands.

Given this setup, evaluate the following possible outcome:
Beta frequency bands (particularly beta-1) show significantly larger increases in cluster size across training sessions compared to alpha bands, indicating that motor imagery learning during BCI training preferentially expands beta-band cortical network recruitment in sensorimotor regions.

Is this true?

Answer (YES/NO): NO